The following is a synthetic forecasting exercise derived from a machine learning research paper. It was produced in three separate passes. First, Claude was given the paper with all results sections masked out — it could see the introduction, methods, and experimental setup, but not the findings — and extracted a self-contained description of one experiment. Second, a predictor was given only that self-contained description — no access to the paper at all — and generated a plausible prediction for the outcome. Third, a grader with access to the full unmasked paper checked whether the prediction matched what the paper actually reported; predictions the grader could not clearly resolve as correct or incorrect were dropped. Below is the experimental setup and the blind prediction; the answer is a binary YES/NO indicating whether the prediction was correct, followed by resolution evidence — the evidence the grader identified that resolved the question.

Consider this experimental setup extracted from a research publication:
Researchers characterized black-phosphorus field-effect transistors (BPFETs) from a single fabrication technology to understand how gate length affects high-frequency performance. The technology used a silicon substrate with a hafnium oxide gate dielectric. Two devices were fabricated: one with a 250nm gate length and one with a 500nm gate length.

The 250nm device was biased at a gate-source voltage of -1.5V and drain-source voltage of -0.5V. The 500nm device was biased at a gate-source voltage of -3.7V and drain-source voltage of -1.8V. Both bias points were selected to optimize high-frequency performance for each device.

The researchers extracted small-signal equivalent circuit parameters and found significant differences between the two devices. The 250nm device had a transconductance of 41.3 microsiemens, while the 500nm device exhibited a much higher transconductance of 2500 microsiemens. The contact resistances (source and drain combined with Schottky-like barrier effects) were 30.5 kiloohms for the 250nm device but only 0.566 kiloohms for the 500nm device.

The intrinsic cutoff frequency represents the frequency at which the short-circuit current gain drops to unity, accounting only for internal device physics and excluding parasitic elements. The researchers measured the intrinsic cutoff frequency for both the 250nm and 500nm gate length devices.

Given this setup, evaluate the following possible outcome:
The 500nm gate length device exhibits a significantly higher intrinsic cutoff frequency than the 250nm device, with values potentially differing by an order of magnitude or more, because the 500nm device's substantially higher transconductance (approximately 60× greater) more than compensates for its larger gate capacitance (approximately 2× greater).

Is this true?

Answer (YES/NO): NO